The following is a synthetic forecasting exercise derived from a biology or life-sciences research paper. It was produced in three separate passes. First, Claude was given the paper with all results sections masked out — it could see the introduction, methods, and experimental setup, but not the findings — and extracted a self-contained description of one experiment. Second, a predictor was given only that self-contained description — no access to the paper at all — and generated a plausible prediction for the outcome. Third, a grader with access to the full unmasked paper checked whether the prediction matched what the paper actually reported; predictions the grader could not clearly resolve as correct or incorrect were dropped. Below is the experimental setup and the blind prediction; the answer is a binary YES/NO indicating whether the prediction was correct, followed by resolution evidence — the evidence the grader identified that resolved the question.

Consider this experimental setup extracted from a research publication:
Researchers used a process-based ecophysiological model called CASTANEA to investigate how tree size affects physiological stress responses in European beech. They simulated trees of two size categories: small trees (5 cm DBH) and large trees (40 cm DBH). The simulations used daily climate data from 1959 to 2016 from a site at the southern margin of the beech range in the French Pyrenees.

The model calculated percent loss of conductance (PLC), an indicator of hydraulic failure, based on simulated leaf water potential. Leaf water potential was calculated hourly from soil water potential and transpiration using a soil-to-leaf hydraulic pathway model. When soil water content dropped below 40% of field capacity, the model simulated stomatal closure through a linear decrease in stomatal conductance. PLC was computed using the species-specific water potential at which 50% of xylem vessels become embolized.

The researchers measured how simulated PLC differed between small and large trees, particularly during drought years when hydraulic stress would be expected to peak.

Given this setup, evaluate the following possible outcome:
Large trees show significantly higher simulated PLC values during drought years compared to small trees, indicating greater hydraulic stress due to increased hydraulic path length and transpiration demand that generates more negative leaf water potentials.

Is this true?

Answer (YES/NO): YES